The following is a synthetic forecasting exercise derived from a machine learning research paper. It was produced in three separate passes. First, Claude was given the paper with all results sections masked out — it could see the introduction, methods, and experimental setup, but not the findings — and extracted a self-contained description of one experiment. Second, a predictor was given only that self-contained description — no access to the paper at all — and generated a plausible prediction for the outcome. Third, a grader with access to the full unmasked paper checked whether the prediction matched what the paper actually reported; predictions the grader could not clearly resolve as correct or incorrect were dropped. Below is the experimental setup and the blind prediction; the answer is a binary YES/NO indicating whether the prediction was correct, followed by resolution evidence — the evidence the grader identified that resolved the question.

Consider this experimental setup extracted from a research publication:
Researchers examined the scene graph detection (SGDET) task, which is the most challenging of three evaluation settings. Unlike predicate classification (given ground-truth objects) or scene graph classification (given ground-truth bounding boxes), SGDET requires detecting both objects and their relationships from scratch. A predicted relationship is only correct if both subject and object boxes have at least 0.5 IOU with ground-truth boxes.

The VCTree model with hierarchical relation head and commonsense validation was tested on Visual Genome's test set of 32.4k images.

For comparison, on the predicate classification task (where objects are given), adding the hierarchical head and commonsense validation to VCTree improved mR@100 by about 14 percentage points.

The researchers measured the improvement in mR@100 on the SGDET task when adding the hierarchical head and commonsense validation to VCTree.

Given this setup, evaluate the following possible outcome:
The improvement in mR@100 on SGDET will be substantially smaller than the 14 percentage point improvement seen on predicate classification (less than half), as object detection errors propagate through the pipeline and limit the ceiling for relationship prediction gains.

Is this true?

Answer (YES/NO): YES